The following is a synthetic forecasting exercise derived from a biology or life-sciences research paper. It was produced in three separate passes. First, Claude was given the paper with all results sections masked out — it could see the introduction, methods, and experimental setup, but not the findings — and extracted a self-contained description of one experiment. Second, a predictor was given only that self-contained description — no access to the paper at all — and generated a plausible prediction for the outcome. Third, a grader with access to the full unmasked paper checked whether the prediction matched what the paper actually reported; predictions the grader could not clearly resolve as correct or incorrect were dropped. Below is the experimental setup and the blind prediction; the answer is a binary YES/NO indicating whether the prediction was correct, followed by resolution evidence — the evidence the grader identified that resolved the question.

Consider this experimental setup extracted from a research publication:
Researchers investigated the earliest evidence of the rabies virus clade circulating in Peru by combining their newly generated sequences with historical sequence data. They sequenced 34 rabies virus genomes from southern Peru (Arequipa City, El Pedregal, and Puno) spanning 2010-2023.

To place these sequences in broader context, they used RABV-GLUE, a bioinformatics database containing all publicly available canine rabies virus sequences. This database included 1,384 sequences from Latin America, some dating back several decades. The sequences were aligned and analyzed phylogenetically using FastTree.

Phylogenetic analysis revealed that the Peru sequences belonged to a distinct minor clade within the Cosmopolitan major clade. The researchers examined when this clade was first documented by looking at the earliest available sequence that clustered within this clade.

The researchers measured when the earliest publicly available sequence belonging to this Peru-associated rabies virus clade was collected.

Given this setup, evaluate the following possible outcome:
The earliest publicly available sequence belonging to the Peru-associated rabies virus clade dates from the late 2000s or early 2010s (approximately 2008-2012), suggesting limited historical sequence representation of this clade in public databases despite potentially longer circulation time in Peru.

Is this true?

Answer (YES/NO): NO